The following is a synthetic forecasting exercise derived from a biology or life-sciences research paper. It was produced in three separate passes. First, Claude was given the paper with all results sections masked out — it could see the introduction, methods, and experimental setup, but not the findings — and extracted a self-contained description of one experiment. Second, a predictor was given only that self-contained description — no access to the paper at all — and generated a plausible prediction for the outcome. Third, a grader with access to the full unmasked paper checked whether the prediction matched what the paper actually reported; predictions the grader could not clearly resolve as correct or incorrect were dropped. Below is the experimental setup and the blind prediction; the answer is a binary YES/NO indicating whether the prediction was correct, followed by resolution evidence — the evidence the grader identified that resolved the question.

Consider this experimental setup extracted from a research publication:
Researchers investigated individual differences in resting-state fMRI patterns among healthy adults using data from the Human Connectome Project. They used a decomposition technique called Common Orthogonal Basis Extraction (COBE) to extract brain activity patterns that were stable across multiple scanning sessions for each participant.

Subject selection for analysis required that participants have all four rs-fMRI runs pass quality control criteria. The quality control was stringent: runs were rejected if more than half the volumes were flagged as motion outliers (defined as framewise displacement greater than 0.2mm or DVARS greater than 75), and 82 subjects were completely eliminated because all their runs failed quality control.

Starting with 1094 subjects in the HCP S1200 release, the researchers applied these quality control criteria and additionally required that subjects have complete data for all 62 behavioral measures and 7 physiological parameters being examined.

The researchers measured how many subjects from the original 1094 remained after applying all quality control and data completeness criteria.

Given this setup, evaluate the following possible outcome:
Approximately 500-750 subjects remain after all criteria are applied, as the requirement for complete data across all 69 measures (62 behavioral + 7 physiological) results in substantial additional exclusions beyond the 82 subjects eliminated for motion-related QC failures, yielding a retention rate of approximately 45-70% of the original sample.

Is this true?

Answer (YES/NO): NO